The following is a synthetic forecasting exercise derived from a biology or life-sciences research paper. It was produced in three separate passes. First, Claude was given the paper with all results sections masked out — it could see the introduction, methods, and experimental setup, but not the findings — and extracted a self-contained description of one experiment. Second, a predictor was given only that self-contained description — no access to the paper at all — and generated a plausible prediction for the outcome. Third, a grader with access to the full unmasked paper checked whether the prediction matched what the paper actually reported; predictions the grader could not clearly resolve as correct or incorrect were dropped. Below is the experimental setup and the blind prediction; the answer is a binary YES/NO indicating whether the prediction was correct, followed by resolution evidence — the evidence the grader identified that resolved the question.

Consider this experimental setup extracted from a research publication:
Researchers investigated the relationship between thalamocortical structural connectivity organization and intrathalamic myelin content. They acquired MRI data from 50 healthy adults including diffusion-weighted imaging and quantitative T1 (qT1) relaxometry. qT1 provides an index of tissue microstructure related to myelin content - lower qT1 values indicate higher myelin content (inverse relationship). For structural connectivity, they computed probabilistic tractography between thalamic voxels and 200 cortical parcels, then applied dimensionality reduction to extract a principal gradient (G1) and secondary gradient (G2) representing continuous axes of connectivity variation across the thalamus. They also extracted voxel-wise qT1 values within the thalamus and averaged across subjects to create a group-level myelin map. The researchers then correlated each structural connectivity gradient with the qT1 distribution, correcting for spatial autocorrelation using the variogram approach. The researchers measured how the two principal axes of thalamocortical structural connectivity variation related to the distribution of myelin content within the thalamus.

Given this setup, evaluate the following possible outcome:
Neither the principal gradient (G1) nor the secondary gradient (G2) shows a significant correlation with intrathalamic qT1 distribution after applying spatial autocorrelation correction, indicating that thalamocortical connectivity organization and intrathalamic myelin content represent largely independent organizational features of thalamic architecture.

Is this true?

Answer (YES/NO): NO